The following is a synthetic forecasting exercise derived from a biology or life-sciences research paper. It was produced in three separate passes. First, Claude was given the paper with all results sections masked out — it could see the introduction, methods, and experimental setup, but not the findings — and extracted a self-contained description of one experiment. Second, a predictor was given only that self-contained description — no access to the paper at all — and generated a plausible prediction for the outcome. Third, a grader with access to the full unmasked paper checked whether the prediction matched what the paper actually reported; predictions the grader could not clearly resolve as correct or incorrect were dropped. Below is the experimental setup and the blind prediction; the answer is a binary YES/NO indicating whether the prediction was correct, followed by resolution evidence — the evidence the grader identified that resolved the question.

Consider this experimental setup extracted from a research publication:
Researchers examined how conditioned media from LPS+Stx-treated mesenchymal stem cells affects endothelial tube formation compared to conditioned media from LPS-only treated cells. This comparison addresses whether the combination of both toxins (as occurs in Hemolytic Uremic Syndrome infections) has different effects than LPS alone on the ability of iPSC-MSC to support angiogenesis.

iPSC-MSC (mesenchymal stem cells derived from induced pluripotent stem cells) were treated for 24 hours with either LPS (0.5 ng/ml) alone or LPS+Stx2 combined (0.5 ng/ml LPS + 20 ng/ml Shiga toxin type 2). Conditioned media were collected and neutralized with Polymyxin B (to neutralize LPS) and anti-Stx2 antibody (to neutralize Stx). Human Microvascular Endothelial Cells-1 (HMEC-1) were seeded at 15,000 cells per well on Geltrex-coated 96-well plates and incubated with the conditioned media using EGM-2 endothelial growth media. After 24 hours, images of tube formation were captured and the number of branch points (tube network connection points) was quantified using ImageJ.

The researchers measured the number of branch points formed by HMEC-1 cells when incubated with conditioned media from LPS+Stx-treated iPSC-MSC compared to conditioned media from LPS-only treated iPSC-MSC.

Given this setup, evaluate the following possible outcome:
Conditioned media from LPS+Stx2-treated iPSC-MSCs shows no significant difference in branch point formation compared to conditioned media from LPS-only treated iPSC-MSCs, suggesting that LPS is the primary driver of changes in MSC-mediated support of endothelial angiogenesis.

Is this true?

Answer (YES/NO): NO